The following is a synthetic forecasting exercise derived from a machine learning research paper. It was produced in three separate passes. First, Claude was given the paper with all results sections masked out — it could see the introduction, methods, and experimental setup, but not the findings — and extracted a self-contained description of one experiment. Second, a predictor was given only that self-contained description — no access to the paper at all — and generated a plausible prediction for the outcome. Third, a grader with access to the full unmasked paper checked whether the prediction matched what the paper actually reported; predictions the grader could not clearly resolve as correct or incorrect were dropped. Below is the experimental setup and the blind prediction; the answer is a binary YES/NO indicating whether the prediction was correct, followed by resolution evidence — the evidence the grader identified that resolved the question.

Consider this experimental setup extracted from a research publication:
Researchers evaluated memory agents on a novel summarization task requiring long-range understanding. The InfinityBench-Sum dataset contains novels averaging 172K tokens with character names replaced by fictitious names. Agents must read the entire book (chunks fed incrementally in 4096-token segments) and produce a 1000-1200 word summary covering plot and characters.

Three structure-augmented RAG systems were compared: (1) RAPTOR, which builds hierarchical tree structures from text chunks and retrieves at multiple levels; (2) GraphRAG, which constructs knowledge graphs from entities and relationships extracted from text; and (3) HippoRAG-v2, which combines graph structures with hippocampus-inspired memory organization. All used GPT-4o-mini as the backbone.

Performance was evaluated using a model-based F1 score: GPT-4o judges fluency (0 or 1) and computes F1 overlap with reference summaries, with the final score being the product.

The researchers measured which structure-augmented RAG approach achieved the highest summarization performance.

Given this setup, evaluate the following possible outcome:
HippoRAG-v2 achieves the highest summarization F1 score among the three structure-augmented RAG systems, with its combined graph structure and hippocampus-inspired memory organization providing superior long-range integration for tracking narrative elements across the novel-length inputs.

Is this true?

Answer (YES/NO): YES